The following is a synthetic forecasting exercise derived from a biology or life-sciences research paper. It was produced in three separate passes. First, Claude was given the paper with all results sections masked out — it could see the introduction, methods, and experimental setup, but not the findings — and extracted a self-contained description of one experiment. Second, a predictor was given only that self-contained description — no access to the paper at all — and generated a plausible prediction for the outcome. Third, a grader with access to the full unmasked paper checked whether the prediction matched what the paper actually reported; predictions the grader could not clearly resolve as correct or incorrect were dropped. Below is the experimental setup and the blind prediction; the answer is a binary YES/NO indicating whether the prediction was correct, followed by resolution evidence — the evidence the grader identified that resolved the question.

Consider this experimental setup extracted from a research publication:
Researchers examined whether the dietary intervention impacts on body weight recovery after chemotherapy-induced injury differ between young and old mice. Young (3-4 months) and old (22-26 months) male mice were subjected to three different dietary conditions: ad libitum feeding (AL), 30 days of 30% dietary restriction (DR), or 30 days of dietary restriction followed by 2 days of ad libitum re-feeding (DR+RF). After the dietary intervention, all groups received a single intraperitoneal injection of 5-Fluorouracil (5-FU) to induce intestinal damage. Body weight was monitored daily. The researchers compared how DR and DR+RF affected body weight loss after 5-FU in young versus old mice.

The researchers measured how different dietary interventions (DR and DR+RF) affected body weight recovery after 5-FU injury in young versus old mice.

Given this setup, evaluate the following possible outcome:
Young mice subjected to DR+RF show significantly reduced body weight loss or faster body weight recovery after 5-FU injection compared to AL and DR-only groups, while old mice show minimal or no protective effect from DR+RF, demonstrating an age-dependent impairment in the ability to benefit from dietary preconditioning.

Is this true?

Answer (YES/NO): NO